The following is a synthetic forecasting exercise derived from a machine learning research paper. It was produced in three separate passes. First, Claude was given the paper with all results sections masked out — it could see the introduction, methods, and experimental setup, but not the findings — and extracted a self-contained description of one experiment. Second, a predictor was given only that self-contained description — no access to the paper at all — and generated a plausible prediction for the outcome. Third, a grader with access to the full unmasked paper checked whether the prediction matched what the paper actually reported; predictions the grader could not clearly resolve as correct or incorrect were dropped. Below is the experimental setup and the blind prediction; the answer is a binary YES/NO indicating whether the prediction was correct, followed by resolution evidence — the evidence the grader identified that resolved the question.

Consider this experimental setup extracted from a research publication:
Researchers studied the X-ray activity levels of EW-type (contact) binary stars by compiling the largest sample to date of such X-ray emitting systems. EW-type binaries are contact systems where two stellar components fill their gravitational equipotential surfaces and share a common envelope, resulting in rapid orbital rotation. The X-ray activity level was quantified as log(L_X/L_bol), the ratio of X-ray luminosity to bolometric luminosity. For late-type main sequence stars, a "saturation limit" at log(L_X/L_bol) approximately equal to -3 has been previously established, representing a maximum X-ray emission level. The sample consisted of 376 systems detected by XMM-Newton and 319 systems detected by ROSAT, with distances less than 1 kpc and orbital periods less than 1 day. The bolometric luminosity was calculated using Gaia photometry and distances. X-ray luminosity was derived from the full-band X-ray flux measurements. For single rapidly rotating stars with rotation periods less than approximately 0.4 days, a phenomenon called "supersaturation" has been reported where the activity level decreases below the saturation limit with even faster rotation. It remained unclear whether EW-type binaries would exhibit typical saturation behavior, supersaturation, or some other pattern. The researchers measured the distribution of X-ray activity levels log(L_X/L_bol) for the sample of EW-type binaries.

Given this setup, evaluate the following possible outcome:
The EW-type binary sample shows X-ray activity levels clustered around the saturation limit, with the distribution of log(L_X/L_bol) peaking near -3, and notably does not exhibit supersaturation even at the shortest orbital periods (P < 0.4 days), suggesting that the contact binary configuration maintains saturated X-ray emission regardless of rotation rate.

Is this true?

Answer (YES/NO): NO